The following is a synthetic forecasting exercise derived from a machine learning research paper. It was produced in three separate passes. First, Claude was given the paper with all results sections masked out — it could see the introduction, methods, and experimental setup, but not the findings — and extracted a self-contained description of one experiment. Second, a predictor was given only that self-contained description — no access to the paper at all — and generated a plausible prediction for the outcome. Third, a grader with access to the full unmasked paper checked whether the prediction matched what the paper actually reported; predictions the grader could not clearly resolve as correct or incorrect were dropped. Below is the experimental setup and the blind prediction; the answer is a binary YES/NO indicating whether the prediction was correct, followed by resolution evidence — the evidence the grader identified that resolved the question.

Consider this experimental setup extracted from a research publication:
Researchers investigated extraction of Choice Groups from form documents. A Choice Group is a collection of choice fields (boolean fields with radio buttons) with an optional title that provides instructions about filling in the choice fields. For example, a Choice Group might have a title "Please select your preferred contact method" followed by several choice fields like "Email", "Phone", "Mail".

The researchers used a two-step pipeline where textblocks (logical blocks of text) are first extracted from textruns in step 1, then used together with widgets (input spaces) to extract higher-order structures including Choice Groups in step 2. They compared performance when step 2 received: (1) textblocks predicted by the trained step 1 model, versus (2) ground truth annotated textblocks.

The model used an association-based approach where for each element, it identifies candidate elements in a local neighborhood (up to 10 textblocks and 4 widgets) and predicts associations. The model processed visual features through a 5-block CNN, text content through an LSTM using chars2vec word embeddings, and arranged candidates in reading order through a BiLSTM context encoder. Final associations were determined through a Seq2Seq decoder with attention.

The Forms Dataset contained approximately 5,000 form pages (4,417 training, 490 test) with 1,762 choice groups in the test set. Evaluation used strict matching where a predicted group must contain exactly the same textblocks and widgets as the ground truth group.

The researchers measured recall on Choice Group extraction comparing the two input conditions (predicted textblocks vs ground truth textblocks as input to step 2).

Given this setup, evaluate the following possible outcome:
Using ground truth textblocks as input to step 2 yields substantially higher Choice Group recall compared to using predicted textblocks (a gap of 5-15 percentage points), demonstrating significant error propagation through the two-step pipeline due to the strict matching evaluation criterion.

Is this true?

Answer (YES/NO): YES